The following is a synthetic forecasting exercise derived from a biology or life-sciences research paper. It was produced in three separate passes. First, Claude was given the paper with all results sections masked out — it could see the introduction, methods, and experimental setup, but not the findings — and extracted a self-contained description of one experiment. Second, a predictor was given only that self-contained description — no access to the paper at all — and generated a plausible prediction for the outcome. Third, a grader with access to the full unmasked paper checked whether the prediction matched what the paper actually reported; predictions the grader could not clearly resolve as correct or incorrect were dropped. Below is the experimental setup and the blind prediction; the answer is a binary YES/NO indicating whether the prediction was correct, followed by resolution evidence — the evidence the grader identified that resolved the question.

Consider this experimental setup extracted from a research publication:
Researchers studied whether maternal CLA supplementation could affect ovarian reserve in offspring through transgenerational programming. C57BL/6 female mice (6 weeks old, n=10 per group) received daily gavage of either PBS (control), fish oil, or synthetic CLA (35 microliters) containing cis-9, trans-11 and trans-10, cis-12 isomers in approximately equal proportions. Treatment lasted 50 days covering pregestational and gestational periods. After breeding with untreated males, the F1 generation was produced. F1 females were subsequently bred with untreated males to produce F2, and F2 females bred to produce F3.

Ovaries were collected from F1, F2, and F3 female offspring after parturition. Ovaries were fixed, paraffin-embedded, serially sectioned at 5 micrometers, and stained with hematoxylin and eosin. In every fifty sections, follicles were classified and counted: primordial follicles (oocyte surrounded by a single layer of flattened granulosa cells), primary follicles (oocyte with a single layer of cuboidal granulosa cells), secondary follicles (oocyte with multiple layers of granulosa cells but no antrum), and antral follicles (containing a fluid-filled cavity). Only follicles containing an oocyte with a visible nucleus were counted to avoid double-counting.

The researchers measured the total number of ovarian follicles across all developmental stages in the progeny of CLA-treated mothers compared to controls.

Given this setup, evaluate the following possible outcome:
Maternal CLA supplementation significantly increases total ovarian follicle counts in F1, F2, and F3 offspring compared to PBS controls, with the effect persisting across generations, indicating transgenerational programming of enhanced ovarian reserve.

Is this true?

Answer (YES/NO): NO